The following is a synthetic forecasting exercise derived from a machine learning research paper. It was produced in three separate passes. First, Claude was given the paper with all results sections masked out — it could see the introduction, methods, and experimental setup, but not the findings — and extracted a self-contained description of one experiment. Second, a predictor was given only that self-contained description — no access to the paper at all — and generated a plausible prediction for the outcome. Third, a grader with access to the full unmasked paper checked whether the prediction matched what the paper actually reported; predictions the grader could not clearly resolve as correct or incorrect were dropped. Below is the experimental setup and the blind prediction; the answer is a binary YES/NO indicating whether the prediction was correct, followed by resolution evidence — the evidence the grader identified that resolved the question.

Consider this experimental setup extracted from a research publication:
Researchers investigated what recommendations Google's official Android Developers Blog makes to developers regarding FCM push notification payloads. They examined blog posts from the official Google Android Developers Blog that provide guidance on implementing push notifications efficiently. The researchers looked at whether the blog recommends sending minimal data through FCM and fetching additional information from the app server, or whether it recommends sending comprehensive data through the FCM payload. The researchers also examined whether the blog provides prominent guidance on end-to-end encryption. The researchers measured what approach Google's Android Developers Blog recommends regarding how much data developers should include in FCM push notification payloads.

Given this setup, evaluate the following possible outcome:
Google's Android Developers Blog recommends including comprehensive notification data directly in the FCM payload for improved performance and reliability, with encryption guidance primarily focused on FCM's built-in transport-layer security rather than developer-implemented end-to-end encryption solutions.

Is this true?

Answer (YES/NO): NO